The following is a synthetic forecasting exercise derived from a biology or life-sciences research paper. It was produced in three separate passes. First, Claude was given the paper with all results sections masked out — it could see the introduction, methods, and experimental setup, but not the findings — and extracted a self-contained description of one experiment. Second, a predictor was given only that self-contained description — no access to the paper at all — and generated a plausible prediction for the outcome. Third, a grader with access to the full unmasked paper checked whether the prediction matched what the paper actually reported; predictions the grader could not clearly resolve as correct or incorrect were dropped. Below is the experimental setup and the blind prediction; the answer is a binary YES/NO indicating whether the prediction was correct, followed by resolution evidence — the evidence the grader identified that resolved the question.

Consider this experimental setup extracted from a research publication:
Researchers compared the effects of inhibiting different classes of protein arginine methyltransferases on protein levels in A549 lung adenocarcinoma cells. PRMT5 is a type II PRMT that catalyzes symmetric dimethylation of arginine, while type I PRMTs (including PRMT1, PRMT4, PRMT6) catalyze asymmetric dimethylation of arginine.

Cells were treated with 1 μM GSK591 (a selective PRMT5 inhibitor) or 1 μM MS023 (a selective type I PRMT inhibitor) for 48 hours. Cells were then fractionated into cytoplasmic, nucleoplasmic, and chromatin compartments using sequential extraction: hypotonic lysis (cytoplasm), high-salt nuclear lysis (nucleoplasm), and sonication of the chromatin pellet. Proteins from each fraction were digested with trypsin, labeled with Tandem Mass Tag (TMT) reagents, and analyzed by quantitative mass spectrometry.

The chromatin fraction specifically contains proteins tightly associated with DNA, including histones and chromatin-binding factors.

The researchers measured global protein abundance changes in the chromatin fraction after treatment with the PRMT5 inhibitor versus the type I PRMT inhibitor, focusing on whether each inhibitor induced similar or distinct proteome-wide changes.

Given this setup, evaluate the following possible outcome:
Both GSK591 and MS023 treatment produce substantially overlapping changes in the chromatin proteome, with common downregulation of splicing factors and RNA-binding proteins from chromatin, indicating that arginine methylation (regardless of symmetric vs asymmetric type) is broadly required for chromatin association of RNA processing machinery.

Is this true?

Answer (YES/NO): NO